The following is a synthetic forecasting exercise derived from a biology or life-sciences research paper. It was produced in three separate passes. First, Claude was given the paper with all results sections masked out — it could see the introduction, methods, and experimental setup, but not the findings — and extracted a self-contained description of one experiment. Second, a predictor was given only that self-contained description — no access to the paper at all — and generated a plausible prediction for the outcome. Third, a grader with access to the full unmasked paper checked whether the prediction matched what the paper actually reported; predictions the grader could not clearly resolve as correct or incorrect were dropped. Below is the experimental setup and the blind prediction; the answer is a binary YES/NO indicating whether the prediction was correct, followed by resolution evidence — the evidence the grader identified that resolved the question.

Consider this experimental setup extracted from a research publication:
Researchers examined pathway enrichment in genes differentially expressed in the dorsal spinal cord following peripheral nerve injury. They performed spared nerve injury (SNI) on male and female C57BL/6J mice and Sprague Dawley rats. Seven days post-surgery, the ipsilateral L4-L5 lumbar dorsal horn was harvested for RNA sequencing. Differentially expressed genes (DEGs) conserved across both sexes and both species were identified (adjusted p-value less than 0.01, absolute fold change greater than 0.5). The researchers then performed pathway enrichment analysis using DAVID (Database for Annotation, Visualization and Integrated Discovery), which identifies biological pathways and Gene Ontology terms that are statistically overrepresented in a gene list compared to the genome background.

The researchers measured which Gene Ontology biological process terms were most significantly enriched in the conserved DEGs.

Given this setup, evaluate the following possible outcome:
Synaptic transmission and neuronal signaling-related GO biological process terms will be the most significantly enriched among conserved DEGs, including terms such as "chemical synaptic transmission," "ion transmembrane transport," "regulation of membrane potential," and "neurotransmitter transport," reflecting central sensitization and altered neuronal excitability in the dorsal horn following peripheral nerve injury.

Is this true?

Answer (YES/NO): NO